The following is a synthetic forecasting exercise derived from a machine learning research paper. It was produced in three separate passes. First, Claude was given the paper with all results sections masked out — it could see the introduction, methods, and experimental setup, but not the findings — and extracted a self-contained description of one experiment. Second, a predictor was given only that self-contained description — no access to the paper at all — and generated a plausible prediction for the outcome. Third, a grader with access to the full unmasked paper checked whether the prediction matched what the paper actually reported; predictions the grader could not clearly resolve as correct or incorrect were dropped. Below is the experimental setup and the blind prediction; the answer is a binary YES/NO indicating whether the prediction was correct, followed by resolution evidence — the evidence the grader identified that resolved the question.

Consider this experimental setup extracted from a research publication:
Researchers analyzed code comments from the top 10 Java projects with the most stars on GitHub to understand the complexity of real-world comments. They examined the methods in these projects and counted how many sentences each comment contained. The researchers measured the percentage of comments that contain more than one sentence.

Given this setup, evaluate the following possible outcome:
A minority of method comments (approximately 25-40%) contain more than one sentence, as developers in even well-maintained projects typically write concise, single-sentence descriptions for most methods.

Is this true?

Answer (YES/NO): NO